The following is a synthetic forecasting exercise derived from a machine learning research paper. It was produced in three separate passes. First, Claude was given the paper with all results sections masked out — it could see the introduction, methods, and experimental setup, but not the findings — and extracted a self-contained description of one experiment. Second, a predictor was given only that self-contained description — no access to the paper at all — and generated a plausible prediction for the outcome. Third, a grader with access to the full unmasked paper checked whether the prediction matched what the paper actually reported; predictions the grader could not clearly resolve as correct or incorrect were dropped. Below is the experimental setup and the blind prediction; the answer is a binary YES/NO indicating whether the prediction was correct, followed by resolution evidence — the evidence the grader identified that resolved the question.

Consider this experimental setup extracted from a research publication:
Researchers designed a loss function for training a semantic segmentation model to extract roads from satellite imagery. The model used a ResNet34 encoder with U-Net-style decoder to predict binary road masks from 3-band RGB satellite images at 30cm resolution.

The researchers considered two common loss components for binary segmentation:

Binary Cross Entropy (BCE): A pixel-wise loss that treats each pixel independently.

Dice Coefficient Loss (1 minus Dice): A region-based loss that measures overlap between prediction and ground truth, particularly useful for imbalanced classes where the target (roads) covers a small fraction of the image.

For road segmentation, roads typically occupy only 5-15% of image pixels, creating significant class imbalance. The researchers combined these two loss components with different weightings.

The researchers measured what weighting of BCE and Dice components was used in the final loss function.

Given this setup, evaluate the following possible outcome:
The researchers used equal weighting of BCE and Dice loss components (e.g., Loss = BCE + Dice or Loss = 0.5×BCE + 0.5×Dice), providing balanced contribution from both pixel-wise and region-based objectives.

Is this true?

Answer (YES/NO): NO